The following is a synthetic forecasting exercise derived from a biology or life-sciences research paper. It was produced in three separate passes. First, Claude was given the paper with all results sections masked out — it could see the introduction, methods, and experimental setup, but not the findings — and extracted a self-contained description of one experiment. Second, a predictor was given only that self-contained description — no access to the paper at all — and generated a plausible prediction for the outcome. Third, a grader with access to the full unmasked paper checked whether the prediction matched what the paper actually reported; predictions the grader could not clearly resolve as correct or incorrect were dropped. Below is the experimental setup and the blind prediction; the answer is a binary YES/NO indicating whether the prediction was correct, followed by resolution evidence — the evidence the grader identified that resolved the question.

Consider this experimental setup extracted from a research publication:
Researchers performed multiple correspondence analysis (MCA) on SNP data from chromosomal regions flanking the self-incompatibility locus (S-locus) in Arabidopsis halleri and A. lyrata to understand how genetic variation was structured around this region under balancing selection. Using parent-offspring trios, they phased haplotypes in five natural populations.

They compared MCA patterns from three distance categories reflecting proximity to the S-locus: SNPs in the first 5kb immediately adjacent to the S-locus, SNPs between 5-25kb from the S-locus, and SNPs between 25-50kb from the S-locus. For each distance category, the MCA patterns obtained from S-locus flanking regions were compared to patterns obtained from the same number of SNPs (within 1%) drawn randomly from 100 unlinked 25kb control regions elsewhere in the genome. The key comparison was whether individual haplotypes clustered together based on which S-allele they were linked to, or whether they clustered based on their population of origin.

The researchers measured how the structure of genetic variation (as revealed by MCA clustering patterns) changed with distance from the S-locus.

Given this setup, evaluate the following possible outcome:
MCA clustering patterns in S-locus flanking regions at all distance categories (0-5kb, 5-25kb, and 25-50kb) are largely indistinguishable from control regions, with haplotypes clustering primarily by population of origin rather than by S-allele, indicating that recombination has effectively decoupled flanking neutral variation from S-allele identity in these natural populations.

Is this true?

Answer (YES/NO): NO